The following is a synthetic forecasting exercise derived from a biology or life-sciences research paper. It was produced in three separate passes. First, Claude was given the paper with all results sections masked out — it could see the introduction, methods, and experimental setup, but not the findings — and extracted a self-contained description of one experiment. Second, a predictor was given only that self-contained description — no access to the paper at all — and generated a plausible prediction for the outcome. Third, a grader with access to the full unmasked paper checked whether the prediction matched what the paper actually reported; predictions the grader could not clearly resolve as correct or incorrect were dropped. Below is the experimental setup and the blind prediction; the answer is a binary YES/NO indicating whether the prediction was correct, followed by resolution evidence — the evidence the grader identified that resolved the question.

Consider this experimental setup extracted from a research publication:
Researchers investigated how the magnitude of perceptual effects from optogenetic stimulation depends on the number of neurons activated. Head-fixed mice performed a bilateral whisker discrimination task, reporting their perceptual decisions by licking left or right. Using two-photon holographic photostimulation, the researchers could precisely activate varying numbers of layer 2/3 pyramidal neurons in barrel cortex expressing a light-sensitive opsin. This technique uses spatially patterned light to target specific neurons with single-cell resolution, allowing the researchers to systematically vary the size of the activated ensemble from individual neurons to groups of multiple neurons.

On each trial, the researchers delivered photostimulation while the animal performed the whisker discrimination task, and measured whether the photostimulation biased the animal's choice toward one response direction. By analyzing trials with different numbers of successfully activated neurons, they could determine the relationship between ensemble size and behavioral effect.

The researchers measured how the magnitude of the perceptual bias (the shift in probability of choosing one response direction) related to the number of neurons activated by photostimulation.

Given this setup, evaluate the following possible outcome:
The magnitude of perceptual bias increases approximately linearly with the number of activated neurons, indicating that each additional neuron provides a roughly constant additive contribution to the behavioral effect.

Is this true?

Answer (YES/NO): YES